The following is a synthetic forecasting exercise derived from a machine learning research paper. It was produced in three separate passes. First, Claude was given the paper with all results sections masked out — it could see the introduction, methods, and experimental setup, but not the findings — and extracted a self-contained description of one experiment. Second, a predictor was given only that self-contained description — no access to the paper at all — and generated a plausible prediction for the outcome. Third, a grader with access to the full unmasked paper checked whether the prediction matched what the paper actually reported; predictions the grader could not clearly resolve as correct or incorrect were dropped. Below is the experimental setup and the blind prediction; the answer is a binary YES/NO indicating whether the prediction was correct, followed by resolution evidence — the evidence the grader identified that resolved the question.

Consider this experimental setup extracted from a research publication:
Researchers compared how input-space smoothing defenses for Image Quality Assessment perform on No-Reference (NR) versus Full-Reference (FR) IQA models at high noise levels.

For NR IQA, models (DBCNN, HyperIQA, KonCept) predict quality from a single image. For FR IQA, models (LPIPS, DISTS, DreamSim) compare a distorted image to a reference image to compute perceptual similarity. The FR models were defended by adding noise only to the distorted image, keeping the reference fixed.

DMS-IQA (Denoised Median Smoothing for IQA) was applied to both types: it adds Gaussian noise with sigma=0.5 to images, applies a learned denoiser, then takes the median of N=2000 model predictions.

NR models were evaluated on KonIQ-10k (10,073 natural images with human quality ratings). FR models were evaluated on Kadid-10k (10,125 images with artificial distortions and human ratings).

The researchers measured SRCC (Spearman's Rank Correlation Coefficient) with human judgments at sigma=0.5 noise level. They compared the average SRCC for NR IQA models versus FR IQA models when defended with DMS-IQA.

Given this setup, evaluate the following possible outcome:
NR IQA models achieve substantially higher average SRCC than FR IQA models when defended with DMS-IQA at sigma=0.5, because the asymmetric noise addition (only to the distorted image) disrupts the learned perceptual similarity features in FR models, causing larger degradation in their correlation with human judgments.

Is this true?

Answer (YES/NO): YES